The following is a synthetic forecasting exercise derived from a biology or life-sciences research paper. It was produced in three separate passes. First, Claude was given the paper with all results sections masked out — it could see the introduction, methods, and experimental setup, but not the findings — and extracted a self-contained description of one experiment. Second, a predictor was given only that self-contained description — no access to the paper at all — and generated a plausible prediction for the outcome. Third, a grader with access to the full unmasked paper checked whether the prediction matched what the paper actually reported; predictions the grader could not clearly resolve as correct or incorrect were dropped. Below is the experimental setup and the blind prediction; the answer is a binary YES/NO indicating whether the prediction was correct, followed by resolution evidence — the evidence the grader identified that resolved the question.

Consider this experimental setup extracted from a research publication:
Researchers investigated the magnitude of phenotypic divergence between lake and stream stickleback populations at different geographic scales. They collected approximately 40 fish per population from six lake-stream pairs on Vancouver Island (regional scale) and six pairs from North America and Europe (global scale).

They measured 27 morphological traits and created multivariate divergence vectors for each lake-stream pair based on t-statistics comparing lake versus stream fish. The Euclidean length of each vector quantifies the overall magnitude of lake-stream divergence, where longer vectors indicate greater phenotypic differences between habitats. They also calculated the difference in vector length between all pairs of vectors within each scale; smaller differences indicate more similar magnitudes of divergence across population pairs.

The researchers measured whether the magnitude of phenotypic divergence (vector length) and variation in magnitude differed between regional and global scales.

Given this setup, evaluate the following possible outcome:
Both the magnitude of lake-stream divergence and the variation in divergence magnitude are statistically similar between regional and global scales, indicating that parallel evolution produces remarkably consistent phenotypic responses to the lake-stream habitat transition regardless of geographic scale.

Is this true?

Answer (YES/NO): NO